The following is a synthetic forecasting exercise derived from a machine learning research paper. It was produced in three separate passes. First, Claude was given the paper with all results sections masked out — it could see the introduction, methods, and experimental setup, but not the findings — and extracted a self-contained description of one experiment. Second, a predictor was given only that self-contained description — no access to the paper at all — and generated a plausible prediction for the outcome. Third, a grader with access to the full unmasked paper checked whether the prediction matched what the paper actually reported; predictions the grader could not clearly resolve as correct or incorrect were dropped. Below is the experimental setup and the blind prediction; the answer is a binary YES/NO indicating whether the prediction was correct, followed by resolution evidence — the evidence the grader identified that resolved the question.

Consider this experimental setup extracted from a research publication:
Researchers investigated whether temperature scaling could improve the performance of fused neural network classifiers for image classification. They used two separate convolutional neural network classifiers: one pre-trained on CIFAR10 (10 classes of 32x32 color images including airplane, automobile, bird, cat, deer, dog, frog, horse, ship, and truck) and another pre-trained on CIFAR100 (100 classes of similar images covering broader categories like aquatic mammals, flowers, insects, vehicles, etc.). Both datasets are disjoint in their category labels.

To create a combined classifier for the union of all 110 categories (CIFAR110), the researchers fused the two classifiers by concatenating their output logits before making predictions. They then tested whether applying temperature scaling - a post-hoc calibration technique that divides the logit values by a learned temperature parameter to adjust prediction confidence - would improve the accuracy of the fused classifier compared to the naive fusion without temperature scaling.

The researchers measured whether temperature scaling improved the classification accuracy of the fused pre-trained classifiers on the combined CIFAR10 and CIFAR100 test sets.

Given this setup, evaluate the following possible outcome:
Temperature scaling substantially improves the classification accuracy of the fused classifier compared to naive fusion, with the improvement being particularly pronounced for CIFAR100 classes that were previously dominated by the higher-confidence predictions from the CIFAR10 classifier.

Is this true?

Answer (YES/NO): NO